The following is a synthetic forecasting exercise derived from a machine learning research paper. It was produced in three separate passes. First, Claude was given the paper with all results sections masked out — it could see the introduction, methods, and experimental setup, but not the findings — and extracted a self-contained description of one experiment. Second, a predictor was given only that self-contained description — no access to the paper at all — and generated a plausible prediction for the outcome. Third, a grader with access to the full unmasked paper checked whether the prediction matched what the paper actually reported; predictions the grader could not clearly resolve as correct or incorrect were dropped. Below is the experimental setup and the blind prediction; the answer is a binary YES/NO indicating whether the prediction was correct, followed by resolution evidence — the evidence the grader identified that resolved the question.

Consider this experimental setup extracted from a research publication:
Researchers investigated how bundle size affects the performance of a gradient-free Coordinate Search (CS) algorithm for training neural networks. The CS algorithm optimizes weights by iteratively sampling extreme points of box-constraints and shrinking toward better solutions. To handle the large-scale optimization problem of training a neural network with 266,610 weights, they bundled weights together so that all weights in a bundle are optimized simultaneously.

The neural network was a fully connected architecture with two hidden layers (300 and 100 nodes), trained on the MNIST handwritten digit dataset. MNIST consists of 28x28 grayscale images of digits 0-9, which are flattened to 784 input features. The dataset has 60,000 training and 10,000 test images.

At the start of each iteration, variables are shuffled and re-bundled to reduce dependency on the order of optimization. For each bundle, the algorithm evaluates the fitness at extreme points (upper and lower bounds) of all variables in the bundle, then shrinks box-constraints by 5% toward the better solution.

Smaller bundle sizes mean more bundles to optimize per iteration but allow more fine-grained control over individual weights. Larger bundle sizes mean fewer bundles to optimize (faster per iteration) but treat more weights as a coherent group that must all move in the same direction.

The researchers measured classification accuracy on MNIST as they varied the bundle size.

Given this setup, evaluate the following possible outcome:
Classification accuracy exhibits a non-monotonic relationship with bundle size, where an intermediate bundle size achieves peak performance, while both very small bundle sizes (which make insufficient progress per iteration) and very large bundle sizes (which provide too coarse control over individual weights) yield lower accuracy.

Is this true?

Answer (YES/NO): NO